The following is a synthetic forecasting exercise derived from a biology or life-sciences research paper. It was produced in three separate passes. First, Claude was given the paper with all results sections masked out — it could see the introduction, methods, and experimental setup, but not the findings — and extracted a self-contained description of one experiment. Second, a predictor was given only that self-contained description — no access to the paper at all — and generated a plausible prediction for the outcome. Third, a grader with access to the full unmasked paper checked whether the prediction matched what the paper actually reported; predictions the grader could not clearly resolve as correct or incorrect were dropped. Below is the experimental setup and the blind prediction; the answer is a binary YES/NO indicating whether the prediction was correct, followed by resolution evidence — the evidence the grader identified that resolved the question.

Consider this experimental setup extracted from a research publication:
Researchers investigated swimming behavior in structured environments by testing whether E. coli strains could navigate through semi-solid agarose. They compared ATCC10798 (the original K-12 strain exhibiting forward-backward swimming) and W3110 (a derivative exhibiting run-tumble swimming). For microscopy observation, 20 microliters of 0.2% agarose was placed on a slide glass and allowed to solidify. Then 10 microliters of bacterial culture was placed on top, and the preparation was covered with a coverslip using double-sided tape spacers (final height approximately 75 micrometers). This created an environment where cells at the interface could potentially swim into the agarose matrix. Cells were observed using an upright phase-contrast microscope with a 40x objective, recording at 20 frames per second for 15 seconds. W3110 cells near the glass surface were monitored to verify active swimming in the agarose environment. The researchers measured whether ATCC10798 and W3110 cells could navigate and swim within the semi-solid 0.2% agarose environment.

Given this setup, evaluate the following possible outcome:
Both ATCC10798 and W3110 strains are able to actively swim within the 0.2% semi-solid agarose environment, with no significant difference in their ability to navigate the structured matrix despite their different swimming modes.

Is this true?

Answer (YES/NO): NO